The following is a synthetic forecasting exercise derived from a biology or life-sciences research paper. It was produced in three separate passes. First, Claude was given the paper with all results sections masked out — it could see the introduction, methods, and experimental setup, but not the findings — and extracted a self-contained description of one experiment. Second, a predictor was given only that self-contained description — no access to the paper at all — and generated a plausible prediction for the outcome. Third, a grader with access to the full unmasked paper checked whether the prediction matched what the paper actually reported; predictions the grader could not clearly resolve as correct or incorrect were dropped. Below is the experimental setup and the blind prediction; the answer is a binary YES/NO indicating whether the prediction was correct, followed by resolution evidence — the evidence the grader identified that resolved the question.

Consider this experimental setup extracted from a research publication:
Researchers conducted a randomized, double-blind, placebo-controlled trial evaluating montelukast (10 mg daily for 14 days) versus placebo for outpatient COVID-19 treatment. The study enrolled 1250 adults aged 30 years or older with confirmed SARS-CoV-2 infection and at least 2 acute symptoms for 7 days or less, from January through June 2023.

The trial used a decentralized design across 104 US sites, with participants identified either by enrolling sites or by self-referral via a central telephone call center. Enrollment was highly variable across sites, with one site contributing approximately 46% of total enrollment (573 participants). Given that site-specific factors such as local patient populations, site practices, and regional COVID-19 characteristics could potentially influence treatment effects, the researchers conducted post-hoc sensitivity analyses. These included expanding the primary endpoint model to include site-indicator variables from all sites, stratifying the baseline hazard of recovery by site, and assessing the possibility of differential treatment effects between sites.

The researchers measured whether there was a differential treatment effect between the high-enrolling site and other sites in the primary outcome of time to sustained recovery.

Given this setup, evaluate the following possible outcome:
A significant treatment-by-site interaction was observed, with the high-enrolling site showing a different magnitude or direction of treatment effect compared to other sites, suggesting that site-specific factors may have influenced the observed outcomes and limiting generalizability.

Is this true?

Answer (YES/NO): NO